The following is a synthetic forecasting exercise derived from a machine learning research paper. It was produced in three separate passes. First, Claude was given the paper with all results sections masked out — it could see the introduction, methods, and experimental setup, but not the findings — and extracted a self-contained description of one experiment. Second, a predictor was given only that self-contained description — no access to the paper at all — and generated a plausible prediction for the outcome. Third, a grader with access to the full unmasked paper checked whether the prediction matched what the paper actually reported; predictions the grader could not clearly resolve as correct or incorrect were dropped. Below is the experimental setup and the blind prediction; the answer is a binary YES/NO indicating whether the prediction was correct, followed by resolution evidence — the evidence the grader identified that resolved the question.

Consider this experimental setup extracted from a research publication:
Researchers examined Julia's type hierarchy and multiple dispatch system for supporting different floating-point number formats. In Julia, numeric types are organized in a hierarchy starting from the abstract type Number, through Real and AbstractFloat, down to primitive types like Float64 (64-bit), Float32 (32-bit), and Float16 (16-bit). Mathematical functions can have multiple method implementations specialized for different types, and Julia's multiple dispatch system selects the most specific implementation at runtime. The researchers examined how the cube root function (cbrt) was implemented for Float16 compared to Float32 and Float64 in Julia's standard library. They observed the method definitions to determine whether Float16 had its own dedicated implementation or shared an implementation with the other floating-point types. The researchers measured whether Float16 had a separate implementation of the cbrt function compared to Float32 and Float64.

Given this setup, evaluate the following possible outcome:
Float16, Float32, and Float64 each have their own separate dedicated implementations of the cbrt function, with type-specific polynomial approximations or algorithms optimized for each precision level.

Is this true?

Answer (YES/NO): NO